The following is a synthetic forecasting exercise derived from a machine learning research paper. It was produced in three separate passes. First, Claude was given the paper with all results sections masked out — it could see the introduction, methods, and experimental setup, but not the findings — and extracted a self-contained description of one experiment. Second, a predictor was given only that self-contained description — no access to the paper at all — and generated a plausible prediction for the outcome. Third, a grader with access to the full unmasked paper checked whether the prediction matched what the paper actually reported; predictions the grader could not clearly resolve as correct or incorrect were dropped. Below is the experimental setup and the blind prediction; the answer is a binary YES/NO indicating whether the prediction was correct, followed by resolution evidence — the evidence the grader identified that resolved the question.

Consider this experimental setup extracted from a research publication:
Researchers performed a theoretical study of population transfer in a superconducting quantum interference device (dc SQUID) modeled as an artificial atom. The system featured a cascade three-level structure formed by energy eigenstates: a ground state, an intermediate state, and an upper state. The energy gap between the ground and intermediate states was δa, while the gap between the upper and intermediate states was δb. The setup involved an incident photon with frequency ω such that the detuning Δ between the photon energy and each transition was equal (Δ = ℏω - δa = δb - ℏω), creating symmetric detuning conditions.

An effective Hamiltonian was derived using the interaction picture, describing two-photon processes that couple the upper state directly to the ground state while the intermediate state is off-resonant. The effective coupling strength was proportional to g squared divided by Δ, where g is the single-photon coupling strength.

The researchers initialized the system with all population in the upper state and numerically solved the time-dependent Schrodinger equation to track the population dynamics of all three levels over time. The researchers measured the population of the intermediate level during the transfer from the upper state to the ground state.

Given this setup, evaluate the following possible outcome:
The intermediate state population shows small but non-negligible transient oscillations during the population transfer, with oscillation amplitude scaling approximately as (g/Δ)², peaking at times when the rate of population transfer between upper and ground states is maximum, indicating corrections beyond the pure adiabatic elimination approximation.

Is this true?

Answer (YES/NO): NO